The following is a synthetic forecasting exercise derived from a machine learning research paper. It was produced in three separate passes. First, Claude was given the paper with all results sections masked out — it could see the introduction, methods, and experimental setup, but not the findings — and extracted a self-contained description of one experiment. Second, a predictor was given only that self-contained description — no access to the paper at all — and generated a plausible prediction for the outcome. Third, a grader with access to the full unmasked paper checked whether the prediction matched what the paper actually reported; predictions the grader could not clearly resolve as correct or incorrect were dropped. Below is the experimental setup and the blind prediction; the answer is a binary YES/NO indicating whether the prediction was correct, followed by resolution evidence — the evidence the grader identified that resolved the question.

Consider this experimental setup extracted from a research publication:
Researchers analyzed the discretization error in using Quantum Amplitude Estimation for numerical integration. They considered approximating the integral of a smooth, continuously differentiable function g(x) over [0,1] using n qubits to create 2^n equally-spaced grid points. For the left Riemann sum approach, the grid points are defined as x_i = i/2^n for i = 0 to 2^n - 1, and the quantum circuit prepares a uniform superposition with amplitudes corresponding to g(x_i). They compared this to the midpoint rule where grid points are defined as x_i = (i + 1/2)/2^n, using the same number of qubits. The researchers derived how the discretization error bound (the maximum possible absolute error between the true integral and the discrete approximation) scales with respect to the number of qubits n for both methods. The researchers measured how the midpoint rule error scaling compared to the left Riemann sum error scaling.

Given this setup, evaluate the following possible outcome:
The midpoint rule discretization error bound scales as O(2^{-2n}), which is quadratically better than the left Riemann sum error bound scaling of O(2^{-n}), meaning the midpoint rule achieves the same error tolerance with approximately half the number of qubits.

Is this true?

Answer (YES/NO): YES